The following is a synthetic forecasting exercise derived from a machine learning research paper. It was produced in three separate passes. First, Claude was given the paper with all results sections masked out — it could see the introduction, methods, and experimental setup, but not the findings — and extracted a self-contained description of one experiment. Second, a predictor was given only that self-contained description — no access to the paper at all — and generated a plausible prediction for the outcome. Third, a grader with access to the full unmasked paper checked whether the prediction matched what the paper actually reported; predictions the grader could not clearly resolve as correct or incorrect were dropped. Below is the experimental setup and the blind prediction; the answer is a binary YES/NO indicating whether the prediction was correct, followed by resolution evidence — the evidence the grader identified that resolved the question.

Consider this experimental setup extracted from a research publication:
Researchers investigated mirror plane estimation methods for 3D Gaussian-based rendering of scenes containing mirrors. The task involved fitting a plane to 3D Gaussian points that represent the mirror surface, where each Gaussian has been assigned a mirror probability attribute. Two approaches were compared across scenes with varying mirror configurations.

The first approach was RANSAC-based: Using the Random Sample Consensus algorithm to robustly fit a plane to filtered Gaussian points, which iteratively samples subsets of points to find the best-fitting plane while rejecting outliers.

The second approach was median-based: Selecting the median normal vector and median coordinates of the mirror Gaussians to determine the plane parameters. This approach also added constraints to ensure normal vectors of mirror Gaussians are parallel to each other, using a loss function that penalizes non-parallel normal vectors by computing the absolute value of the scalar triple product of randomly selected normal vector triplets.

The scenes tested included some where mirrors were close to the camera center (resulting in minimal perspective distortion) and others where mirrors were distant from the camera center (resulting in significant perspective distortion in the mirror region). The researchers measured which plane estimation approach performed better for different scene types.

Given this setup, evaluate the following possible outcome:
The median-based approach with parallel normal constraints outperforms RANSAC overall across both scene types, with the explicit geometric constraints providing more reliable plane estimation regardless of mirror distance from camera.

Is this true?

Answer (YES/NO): NO